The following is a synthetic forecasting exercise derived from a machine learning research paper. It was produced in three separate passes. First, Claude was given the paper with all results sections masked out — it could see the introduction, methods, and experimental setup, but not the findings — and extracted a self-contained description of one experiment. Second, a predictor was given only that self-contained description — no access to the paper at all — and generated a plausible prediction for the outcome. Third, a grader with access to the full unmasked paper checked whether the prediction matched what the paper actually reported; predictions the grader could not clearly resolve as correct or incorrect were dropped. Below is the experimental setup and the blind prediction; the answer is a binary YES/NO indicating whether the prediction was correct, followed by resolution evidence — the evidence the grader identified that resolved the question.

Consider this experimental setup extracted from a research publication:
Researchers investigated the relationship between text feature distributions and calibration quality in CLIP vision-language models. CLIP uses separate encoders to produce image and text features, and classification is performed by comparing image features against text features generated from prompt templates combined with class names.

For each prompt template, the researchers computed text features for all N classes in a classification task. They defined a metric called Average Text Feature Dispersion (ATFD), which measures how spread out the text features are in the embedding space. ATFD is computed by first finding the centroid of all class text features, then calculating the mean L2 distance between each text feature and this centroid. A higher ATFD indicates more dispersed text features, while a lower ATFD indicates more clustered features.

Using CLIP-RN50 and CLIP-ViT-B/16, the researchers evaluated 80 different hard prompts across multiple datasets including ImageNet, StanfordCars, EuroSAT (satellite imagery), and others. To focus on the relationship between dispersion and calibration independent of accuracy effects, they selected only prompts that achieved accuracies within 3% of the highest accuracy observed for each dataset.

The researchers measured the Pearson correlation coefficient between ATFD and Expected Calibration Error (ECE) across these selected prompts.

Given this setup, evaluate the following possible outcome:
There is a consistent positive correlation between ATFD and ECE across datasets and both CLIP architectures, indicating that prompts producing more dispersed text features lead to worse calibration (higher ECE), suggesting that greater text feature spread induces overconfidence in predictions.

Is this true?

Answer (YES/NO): NO